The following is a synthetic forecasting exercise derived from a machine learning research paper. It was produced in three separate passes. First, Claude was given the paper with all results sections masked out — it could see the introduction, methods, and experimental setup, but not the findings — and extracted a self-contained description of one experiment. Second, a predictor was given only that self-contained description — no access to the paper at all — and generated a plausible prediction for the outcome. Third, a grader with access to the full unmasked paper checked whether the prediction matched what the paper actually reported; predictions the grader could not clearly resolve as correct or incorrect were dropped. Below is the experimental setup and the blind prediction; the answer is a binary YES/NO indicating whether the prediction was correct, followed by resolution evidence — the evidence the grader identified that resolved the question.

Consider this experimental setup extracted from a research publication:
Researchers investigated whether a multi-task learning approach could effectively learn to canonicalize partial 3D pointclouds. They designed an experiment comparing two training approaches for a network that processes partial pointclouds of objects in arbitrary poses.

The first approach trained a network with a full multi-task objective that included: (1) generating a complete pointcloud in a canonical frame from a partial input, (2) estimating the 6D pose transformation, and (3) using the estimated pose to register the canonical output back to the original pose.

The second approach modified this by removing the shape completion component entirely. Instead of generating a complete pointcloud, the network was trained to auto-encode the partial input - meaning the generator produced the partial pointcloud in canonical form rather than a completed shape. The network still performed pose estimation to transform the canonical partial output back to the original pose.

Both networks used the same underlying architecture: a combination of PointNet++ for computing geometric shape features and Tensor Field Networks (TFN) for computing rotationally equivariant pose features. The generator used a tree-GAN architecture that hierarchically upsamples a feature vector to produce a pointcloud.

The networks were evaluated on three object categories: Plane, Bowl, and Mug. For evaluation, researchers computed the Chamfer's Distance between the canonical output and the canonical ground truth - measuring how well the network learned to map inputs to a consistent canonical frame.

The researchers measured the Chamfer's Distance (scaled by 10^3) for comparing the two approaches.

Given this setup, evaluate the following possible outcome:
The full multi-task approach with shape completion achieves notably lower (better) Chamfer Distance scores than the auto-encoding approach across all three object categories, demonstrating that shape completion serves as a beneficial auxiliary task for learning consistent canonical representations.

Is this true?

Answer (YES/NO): YES